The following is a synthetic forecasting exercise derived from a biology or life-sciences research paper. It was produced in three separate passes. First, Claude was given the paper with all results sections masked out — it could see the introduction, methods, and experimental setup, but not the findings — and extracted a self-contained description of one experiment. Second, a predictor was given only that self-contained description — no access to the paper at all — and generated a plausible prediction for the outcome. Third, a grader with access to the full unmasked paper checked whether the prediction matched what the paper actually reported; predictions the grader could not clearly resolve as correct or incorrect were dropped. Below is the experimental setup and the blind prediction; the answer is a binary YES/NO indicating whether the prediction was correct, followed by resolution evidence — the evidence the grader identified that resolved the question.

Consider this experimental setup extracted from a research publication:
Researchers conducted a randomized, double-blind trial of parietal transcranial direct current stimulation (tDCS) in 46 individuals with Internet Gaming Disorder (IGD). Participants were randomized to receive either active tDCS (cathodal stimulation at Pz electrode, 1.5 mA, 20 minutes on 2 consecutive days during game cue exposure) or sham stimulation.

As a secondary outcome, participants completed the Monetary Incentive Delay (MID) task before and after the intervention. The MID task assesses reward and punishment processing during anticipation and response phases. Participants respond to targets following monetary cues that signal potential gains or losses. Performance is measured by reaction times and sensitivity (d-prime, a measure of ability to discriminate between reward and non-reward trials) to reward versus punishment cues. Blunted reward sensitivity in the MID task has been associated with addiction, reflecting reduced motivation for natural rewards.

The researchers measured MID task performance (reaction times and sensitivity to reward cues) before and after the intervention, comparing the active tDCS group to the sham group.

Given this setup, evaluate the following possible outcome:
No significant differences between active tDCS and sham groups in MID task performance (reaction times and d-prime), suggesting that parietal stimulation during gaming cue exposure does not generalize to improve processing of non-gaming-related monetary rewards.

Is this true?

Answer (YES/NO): YES